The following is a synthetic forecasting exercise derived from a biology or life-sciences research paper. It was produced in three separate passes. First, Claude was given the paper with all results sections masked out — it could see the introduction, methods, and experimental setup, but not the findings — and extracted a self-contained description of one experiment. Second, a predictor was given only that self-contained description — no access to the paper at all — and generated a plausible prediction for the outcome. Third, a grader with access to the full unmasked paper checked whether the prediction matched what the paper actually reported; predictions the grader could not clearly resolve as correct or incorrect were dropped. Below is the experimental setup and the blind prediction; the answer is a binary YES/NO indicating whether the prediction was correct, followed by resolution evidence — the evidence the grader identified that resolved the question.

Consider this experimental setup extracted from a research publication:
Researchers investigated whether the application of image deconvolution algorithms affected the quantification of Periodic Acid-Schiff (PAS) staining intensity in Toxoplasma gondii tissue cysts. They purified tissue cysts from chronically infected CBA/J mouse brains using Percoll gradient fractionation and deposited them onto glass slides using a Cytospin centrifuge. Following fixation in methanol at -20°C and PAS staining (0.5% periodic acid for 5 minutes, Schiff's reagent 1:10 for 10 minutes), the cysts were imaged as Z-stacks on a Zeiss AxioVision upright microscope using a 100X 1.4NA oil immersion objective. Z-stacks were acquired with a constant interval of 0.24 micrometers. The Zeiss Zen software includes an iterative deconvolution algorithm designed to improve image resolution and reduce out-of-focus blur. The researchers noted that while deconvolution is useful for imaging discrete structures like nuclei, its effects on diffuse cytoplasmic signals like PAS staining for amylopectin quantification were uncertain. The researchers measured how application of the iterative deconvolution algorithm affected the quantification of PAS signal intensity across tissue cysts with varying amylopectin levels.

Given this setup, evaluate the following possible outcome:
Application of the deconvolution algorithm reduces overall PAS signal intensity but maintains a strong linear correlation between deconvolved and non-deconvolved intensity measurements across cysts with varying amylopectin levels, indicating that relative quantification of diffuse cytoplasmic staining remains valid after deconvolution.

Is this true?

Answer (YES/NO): NO